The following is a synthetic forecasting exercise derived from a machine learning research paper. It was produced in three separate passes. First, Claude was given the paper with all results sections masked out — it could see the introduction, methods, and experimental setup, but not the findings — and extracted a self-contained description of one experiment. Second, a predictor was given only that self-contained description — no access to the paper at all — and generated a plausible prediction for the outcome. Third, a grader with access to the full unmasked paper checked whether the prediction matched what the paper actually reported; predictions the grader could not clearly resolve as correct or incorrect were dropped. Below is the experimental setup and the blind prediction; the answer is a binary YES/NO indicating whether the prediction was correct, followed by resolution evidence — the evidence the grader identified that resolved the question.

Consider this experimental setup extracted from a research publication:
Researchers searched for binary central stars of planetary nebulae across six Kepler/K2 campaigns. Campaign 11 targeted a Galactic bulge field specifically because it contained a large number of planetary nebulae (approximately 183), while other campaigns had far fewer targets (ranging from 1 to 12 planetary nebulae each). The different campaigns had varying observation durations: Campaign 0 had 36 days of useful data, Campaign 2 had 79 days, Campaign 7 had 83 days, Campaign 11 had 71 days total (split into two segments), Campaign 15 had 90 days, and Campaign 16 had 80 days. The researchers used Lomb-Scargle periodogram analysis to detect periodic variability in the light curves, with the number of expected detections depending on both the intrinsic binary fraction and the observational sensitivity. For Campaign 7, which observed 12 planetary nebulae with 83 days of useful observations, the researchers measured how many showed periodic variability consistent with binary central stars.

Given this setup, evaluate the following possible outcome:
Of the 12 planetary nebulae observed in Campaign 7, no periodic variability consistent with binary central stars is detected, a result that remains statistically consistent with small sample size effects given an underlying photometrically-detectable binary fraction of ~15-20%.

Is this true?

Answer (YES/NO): NO